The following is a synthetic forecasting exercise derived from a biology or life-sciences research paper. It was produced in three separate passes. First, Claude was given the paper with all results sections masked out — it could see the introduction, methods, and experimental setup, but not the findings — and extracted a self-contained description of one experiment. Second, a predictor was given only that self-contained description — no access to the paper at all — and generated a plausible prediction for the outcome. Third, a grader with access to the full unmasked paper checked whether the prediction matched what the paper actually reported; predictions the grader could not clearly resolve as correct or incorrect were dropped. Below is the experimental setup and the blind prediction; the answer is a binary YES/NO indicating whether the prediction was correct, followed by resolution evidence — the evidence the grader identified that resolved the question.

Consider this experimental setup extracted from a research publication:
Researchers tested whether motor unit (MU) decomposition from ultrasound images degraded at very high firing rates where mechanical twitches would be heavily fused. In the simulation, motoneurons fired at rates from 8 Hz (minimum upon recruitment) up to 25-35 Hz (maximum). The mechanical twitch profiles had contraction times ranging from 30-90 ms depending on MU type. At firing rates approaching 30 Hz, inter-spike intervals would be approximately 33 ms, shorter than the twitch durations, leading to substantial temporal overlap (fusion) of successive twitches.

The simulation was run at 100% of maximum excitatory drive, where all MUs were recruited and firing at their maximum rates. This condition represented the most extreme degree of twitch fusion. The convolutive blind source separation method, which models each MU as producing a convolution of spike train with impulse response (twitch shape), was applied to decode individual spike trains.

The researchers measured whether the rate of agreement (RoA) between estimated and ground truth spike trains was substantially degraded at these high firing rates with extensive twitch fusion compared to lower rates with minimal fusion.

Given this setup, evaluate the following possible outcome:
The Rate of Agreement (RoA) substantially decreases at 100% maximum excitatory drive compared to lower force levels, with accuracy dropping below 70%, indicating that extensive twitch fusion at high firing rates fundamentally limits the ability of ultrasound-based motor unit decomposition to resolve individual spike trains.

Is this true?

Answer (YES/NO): NO